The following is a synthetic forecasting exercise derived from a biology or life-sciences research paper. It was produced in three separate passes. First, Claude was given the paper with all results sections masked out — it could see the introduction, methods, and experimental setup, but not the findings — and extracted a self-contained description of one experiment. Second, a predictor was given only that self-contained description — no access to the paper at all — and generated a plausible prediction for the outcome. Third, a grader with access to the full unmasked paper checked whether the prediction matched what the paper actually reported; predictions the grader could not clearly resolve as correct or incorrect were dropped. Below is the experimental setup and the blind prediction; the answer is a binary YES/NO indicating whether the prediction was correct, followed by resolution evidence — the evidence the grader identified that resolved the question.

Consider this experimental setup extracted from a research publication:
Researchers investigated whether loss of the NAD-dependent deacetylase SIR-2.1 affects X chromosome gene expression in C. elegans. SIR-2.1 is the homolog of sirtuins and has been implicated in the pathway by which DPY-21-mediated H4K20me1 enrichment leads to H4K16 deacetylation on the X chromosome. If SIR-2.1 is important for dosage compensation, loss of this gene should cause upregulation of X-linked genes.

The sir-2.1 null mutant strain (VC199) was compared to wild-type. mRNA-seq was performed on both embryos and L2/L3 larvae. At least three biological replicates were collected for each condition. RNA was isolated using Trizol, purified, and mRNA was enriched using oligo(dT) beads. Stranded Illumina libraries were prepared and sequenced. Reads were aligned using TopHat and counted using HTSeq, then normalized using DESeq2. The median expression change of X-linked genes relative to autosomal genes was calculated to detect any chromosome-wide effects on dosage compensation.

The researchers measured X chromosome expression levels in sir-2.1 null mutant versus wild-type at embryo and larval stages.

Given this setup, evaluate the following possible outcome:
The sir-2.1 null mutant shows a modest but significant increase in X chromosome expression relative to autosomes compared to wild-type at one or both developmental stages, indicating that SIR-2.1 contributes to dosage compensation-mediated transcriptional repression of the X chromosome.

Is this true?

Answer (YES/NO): YES